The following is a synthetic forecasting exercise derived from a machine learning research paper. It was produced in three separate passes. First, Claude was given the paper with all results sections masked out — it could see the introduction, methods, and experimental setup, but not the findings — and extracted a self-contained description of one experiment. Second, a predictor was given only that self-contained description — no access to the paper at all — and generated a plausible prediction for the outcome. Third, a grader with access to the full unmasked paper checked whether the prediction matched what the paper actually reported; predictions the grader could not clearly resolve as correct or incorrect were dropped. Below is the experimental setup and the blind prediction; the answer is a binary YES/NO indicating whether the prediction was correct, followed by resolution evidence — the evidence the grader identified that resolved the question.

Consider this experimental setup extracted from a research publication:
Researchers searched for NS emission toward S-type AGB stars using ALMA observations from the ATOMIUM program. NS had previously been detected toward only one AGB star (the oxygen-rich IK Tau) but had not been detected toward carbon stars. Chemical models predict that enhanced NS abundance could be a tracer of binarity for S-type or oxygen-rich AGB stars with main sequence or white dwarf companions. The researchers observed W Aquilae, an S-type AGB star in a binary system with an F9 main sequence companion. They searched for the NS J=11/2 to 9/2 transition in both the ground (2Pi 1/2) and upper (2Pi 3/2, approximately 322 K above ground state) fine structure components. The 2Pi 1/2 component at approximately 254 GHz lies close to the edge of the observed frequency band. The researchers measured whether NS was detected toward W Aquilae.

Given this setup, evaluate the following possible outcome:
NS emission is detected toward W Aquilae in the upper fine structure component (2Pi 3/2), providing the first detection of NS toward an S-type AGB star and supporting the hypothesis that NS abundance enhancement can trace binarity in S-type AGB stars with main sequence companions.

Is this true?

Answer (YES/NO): NO